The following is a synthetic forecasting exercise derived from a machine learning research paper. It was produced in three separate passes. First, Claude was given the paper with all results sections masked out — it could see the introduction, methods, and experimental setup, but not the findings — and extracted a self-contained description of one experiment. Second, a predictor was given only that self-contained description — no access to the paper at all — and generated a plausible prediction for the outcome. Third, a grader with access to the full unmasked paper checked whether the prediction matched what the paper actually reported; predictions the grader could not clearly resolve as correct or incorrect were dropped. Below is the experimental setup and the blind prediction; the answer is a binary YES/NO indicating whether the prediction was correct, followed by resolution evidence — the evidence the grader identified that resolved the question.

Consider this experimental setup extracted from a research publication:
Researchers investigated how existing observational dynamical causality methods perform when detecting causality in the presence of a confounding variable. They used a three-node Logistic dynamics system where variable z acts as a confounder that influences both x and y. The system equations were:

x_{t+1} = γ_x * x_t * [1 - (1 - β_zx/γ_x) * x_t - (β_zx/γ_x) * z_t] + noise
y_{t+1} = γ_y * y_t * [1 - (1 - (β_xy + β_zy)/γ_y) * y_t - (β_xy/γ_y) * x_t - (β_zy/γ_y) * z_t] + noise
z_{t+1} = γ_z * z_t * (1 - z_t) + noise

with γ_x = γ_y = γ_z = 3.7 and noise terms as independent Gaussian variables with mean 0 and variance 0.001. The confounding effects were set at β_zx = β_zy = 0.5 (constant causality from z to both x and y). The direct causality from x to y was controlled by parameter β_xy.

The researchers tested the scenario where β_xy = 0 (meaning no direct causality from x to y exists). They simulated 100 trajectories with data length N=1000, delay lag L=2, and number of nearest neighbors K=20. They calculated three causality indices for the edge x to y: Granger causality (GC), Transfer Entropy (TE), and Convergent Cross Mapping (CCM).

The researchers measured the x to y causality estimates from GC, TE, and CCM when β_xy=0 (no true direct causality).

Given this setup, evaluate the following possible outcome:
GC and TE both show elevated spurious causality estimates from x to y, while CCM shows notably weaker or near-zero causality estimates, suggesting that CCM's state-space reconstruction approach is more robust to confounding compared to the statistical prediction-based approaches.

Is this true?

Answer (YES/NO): NO